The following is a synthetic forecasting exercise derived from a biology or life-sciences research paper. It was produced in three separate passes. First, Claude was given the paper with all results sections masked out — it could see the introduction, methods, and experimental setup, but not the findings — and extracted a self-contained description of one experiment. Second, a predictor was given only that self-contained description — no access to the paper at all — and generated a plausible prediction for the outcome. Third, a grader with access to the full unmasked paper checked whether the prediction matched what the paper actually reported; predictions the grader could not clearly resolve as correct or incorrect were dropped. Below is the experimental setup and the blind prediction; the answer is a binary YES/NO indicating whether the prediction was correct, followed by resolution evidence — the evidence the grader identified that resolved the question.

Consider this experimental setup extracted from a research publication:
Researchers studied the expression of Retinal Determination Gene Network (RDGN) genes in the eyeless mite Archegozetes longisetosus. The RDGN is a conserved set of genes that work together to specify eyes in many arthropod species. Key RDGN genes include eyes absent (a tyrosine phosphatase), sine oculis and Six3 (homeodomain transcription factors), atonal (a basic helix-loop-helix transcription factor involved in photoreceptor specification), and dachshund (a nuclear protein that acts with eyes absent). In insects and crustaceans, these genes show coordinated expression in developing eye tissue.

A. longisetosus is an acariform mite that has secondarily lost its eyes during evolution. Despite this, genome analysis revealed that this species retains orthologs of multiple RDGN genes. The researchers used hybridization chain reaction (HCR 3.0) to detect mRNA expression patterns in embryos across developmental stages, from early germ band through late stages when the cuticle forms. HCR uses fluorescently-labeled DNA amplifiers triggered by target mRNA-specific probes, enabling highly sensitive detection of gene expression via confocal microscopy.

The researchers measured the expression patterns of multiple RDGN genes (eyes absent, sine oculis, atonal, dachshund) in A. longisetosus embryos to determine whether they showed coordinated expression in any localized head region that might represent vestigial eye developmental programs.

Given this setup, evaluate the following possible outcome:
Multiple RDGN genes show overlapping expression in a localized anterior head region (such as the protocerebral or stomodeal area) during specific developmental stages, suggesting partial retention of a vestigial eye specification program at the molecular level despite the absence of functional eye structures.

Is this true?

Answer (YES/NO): NO